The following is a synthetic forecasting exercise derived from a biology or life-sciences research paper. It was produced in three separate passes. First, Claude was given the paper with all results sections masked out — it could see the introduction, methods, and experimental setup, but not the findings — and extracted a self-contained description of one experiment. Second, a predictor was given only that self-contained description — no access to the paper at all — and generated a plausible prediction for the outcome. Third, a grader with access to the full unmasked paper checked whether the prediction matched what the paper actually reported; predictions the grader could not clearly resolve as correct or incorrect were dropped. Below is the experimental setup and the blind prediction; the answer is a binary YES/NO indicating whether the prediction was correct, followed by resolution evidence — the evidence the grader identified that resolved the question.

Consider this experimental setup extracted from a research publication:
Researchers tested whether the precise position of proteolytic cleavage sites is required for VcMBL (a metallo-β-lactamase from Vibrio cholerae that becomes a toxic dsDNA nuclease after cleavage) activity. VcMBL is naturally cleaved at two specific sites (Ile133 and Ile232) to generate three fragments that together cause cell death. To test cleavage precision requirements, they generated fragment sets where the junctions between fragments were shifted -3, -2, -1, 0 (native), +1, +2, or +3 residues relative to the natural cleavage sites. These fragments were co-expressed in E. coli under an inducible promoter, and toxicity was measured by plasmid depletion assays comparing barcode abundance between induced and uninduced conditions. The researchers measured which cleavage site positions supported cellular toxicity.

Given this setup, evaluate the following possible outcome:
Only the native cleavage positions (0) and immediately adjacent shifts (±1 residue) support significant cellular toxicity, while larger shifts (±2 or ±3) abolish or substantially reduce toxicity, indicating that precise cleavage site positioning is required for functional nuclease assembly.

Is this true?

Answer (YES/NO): NO